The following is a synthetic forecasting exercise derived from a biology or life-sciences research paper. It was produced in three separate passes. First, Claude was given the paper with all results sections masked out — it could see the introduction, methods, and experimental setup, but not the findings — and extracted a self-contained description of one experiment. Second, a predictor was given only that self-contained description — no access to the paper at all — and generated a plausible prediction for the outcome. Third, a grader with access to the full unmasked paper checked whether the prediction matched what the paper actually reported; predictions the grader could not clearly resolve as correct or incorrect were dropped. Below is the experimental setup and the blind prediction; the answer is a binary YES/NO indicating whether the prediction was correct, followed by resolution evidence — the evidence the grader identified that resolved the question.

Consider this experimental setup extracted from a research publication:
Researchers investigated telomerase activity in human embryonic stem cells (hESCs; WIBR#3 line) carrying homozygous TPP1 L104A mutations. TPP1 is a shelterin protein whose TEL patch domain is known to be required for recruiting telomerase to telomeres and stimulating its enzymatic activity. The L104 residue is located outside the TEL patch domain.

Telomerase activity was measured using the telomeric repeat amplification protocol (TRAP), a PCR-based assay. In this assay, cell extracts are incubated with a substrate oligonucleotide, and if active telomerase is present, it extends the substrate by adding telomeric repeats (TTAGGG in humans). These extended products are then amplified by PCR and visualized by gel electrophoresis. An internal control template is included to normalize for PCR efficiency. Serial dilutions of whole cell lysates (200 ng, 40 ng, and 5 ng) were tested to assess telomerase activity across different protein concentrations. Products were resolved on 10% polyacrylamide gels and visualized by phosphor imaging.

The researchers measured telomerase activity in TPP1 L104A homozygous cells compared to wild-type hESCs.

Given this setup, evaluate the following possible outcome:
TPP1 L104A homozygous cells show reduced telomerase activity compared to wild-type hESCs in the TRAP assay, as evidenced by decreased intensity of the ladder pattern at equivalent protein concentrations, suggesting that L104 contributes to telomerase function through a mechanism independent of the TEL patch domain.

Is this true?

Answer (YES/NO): NO